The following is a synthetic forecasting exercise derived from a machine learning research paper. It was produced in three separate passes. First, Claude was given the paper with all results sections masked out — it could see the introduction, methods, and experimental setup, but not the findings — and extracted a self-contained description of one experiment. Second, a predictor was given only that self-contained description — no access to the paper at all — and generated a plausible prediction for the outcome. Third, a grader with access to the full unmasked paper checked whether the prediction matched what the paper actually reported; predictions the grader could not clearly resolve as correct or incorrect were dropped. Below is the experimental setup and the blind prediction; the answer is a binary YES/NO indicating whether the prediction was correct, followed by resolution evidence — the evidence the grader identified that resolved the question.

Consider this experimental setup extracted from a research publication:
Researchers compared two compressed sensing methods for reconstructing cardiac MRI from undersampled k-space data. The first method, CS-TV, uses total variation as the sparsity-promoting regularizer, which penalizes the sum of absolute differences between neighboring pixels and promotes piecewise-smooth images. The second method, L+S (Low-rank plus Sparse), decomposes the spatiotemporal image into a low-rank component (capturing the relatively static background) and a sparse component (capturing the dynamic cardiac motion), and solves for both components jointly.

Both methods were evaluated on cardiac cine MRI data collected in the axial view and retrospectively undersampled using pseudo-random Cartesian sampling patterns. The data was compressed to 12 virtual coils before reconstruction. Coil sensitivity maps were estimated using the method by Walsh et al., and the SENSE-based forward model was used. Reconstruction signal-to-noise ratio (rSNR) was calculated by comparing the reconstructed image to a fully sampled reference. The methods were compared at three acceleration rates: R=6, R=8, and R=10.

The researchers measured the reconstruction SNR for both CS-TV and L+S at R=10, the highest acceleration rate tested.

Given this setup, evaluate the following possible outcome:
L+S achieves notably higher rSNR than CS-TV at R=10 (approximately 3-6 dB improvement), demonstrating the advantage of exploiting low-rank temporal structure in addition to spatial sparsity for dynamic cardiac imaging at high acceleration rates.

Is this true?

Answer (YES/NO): NO